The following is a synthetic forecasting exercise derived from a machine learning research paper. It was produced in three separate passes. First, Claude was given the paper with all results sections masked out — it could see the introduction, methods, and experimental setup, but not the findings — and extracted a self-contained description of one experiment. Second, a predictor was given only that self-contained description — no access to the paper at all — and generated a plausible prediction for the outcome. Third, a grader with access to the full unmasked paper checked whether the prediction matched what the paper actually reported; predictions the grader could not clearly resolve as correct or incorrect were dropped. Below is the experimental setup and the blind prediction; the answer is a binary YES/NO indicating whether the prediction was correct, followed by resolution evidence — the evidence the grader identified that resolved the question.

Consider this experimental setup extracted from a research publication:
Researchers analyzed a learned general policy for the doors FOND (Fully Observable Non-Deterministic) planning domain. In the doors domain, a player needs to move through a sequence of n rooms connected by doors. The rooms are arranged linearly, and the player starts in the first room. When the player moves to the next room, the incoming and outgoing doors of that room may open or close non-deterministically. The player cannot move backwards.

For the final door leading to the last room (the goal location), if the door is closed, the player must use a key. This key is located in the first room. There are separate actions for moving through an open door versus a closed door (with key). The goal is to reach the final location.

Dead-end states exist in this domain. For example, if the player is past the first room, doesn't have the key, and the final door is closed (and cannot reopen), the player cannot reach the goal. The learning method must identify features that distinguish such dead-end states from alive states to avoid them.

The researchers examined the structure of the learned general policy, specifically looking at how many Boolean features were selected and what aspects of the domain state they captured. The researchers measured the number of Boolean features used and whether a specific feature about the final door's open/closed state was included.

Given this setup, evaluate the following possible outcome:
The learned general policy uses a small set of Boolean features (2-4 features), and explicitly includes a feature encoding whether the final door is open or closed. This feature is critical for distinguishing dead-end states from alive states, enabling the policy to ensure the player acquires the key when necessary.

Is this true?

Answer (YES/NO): NO